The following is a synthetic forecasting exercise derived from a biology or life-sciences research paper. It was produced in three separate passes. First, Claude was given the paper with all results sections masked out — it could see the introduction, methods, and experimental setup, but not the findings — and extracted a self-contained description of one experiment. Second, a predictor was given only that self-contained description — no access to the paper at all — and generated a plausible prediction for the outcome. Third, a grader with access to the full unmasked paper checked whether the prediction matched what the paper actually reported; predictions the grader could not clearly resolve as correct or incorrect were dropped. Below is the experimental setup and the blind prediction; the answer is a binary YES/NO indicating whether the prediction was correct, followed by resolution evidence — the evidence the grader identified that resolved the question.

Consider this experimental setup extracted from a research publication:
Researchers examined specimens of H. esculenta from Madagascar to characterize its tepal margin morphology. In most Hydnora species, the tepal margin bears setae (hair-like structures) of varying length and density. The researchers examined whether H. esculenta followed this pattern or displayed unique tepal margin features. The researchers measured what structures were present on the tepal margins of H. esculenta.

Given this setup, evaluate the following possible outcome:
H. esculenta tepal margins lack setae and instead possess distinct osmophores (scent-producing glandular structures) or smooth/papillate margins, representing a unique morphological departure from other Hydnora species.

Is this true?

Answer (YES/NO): NO